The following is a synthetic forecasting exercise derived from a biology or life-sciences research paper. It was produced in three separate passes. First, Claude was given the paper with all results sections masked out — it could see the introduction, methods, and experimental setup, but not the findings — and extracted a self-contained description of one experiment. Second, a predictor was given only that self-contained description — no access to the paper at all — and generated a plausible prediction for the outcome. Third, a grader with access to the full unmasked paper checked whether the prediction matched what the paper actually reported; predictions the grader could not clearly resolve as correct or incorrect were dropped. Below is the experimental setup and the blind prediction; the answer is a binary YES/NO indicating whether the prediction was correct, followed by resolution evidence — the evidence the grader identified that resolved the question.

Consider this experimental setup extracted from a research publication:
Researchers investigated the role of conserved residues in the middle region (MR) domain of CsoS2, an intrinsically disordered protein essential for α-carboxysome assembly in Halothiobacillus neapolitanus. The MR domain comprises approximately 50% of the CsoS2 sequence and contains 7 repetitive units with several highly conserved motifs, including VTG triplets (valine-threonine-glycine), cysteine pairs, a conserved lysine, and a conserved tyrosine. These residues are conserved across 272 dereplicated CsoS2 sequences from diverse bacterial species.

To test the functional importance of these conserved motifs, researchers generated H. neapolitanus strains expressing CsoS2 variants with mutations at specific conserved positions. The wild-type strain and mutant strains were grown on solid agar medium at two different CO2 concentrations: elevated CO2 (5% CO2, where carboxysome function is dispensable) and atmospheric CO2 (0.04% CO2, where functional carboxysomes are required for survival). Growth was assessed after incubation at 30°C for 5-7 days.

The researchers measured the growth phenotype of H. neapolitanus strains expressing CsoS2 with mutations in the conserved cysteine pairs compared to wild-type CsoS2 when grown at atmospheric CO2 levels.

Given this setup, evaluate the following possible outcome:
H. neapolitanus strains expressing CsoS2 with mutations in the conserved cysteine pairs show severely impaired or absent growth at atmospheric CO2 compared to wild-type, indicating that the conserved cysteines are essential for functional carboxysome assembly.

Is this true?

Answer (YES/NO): NO